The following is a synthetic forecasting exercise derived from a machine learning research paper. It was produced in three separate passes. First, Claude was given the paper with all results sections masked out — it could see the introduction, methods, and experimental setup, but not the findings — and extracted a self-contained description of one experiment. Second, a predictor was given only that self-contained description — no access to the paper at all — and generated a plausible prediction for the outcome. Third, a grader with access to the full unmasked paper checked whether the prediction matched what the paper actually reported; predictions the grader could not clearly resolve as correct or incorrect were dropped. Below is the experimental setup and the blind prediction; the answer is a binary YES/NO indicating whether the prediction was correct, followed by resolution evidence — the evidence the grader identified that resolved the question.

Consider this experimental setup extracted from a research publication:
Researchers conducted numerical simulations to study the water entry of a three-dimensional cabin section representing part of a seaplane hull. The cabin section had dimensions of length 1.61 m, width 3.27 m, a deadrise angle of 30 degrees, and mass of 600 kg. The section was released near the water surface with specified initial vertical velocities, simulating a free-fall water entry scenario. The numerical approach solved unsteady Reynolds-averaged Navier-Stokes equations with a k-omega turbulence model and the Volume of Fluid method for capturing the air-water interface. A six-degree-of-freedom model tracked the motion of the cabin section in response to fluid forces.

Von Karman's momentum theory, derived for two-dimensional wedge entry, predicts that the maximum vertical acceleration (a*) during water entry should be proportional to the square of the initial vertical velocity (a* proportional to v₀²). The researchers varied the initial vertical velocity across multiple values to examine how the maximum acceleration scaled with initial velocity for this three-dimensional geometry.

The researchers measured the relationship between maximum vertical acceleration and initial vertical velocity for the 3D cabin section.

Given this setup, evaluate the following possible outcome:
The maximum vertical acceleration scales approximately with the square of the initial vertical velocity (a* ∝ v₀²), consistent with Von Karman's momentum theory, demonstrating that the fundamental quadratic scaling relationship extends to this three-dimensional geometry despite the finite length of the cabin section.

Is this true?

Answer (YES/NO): YES